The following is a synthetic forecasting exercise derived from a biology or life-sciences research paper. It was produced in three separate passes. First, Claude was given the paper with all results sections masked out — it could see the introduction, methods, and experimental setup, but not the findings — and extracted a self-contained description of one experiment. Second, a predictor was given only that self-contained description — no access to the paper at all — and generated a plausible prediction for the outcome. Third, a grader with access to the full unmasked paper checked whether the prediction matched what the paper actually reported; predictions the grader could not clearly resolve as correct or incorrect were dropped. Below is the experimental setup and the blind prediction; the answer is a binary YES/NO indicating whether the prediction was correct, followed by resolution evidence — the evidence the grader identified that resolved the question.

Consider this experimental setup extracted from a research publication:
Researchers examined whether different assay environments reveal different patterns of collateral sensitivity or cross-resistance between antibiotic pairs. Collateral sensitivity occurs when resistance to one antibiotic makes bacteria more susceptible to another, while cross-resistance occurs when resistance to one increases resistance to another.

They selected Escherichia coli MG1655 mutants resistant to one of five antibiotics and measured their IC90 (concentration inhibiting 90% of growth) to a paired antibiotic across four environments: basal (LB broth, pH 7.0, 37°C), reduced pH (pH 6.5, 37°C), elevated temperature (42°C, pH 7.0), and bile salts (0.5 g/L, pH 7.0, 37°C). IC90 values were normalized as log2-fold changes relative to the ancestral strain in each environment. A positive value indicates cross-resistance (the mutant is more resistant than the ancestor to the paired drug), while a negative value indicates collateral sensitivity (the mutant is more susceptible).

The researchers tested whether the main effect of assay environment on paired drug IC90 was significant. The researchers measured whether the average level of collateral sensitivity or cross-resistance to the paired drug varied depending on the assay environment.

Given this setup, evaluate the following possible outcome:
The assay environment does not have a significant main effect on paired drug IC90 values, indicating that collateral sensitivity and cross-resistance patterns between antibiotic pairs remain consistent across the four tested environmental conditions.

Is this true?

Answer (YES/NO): NO